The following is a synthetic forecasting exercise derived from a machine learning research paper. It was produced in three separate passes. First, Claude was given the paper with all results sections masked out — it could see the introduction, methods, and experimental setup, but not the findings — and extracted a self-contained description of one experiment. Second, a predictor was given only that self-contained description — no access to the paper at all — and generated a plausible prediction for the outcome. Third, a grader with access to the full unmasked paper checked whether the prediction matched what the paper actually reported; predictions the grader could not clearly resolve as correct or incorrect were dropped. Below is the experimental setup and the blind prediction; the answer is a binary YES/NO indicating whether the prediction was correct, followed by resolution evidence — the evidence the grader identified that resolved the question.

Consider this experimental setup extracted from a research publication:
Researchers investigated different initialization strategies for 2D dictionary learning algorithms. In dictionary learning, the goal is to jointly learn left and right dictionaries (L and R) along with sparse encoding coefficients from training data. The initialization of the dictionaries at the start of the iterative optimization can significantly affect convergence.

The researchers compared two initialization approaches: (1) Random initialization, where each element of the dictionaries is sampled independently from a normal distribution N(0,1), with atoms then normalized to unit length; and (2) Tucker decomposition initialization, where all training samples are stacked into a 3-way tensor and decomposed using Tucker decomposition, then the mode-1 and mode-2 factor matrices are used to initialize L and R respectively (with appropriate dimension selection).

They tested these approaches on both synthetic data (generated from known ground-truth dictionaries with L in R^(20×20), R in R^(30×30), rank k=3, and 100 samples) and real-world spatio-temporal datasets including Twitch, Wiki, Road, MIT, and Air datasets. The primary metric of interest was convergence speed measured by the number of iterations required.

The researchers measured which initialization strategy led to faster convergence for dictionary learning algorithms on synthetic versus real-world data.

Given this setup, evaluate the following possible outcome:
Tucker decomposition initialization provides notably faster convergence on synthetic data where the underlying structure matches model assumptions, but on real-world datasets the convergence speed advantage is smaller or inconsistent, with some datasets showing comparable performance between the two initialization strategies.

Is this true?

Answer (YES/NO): NO